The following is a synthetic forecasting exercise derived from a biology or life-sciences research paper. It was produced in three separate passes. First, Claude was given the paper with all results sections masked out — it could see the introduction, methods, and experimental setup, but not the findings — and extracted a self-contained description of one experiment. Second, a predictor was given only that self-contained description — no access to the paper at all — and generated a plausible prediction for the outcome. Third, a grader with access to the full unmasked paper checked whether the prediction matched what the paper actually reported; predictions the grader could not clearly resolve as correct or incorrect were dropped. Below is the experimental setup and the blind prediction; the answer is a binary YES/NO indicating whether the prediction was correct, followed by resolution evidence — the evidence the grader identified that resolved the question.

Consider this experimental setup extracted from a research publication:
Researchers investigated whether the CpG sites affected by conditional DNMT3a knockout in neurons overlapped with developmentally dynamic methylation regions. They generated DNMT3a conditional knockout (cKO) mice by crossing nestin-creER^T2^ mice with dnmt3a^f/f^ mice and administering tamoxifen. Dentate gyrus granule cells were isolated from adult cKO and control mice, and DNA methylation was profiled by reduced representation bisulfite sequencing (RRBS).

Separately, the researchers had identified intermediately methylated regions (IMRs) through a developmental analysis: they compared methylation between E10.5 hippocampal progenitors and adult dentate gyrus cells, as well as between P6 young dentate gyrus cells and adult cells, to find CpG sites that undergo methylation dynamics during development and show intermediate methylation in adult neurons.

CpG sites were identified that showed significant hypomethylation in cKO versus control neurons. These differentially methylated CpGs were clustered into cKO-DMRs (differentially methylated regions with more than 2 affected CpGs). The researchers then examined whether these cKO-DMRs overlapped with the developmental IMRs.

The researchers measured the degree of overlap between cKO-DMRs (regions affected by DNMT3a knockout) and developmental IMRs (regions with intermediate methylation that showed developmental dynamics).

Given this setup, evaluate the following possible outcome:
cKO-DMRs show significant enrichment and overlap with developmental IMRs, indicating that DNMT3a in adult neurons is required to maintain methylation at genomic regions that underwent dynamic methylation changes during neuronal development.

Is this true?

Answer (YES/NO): YES